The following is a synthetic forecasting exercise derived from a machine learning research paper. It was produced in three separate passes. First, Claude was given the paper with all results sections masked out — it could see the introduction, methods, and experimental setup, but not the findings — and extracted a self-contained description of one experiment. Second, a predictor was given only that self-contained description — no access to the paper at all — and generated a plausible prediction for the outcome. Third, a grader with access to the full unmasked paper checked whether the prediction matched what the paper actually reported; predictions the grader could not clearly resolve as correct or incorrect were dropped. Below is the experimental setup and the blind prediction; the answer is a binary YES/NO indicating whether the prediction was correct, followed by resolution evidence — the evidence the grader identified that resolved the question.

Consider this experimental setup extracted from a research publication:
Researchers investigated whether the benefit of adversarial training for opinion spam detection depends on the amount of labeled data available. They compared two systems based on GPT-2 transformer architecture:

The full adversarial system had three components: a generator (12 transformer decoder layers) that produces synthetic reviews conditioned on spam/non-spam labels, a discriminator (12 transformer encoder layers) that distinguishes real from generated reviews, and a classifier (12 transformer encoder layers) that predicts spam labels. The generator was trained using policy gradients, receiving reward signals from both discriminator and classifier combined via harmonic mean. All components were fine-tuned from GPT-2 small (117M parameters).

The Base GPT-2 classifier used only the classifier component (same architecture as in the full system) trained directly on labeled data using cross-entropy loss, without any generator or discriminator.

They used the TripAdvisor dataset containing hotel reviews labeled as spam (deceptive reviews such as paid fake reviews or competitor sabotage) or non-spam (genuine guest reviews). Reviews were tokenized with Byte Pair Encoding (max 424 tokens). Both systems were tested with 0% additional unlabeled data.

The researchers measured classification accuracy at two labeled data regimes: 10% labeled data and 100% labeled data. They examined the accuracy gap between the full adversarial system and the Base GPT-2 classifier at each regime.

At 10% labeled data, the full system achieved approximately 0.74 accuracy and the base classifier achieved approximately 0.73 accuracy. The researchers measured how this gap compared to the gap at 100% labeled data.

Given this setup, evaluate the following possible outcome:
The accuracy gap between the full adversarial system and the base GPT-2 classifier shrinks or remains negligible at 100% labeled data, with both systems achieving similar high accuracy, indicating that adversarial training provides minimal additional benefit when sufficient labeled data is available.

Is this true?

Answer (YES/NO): NO